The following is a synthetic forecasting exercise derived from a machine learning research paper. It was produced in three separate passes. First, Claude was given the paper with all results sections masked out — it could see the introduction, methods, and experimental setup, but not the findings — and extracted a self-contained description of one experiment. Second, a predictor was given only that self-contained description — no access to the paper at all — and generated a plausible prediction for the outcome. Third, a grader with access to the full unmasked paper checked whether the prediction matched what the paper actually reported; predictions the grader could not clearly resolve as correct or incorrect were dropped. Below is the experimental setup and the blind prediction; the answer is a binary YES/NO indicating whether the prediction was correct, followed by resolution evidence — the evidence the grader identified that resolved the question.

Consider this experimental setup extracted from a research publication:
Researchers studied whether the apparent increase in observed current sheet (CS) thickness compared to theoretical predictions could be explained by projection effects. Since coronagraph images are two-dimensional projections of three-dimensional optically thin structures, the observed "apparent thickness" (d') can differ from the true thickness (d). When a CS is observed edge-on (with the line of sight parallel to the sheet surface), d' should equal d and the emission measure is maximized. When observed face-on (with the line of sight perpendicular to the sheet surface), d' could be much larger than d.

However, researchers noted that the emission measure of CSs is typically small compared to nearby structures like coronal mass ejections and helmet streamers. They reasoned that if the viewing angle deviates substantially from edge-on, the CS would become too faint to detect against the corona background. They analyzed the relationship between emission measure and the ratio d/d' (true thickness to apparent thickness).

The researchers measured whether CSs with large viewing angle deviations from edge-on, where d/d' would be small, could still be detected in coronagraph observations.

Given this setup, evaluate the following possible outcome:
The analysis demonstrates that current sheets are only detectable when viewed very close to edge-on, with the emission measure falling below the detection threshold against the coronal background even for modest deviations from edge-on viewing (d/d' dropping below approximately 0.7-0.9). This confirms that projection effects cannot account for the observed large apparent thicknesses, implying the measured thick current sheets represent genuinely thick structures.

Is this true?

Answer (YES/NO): NO